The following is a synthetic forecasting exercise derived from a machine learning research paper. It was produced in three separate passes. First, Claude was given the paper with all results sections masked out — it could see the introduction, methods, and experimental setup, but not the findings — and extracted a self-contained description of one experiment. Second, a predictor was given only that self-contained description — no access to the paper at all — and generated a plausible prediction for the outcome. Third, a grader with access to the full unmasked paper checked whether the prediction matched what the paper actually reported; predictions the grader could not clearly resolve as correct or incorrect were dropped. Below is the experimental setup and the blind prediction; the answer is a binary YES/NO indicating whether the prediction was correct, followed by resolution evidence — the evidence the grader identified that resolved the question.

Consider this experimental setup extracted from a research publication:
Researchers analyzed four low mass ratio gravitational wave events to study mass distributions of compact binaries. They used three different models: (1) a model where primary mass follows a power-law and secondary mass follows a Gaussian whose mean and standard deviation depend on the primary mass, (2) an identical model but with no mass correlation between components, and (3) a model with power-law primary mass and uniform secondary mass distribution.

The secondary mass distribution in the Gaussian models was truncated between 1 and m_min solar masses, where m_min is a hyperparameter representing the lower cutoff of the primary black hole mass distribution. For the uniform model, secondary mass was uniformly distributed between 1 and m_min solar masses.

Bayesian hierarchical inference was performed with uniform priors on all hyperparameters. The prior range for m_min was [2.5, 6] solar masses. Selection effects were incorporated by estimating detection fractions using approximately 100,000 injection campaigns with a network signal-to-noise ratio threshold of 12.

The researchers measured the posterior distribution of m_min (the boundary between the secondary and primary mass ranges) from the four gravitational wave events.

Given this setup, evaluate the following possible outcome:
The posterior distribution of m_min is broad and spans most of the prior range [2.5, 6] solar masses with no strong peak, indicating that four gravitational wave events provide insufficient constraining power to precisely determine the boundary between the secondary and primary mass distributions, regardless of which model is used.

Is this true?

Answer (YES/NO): NO